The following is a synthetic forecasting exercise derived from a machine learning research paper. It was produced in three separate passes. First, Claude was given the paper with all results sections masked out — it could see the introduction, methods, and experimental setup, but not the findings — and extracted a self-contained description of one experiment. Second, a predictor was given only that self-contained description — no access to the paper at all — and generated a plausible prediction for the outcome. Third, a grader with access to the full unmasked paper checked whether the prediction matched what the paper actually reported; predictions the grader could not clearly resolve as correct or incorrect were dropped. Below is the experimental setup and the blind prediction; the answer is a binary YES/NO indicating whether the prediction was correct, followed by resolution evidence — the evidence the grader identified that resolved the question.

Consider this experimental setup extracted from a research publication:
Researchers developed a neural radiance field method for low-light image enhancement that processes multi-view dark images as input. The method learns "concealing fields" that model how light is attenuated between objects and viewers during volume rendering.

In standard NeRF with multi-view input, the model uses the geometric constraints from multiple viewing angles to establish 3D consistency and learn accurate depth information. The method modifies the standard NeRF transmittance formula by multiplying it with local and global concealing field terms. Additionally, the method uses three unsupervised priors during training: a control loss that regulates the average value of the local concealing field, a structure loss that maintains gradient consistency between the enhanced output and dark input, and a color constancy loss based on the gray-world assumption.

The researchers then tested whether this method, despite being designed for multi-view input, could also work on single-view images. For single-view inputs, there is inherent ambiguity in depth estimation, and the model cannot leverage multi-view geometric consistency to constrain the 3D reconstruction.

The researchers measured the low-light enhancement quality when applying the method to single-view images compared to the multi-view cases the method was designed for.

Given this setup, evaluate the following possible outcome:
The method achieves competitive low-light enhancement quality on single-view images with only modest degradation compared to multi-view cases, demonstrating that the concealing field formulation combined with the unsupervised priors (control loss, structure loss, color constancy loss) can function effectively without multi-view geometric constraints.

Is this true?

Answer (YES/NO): NO